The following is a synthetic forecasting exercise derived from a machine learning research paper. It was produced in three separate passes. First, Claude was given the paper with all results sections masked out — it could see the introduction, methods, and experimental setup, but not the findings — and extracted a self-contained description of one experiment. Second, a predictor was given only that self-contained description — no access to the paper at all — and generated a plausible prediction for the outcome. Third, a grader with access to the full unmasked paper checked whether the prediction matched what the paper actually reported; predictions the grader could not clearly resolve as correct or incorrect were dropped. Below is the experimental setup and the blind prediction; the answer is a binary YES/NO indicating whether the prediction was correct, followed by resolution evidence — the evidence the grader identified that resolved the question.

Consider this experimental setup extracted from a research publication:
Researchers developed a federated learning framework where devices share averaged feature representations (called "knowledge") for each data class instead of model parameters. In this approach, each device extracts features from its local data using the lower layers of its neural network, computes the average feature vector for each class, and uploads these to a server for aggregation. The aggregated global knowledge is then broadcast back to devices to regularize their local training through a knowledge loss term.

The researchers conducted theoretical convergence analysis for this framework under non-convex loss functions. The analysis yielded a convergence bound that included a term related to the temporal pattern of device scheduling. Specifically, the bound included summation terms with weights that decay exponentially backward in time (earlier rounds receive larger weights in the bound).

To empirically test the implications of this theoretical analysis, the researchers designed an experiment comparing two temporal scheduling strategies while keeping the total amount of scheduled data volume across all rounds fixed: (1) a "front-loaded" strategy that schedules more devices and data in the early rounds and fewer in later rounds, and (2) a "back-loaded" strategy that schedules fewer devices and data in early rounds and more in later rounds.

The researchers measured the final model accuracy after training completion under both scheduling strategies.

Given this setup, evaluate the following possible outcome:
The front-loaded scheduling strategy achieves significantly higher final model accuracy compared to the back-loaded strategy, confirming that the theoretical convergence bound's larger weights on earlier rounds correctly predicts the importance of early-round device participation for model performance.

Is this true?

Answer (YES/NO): YES